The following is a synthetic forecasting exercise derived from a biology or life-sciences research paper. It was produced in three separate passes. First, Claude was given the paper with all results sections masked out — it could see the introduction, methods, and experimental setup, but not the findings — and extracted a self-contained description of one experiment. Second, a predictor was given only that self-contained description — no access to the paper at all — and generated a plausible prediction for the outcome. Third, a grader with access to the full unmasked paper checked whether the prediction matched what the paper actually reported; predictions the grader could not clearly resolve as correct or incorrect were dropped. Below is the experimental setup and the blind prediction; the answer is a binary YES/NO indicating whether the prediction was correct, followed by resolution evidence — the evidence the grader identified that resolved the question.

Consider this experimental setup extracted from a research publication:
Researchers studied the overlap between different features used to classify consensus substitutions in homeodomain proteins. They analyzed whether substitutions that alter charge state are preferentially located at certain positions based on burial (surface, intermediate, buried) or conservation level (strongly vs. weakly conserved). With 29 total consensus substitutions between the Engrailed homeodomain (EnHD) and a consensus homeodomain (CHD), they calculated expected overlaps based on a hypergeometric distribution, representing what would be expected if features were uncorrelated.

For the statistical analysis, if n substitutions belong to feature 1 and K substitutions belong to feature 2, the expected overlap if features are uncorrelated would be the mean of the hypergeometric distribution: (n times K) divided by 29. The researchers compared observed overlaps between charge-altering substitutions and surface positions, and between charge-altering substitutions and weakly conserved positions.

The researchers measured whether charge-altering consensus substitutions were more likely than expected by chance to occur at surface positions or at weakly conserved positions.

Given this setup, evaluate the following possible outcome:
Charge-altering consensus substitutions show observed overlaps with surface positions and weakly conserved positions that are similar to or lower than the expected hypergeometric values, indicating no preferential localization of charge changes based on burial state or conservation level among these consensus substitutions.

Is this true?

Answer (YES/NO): NO